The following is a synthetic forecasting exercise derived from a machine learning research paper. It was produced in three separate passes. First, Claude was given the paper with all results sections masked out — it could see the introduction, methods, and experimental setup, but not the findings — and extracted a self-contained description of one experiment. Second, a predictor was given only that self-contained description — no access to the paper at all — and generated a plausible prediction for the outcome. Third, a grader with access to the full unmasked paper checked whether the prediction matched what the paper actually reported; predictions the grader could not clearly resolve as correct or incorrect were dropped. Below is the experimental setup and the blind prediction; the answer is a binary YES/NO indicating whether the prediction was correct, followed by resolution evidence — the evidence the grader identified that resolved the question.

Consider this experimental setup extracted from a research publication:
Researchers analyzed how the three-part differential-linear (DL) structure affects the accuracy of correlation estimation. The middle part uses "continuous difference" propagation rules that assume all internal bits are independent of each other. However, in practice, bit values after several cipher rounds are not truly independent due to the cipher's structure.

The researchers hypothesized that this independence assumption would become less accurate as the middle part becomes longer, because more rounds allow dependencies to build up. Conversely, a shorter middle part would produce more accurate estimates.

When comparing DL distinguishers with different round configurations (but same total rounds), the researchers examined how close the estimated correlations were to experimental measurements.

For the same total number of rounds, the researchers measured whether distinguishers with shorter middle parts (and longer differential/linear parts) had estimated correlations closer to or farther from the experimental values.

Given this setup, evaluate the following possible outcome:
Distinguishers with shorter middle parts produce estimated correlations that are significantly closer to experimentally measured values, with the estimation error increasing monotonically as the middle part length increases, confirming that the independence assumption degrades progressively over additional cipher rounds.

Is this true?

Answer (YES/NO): NO